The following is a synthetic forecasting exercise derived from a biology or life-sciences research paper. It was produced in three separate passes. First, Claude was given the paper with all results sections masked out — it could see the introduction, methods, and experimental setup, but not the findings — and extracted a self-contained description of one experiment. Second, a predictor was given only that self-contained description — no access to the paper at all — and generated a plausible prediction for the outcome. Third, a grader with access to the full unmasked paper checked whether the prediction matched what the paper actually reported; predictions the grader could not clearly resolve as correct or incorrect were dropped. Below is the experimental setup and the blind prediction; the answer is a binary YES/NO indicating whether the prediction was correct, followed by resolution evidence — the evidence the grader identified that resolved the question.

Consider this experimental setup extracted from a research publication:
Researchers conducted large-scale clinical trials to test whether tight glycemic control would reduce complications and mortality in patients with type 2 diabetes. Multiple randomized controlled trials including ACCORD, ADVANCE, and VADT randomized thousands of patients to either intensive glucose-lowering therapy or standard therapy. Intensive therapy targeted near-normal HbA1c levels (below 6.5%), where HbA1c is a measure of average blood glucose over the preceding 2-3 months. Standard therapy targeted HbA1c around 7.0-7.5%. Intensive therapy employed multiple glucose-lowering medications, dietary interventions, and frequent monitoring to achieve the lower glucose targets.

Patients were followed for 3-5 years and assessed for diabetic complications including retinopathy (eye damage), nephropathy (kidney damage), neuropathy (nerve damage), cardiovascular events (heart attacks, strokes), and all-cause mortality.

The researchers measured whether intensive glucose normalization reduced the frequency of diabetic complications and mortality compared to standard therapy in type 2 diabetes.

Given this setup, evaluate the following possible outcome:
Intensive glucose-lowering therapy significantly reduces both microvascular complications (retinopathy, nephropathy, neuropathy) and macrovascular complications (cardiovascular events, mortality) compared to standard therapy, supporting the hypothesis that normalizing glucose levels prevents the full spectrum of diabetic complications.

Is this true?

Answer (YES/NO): NO